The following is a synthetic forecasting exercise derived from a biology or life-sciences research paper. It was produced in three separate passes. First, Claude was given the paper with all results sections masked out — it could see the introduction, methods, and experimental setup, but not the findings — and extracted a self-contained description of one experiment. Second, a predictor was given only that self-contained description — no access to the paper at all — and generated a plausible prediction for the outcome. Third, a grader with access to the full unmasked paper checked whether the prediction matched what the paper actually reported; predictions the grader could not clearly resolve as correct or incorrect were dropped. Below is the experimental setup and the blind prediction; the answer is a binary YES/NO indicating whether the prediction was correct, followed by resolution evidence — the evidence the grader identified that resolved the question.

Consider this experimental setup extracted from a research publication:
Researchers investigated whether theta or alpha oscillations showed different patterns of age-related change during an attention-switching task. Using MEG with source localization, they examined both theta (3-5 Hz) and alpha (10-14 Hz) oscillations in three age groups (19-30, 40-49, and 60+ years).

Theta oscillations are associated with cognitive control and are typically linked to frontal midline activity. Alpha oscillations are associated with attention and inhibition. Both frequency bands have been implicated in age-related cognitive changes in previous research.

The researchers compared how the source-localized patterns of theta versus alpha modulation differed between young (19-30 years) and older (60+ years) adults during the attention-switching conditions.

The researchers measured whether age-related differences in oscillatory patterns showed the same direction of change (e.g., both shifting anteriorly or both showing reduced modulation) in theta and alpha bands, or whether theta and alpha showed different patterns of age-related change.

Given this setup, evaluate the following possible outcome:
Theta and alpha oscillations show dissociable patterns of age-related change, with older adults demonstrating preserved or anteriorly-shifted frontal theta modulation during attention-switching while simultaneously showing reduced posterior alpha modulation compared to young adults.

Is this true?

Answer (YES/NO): NO